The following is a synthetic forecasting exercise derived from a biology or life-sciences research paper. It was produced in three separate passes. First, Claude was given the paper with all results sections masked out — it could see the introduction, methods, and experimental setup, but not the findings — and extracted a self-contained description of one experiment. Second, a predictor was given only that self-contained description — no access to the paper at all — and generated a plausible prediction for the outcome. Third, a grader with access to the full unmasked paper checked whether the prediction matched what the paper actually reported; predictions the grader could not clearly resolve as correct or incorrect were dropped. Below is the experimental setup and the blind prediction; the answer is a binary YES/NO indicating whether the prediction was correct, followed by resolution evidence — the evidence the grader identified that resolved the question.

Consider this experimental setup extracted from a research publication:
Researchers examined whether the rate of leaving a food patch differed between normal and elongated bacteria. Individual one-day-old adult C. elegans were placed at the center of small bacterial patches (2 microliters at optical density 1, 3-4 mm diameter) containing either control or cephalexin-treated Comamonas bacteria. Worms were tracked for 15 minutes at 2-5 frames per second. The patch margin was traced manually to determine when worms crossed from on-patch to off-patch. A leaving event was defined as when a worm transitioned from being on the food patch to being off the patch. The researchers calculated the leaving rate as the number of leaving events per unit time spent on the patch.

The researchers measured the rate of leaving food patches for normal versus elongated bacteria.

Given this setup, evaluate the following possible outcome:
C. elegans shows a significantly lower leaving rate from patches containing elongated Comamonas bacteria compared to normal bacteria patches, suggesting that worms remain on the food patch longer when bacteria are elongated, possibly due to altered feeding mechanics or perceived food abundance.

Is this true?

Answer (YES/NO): NO